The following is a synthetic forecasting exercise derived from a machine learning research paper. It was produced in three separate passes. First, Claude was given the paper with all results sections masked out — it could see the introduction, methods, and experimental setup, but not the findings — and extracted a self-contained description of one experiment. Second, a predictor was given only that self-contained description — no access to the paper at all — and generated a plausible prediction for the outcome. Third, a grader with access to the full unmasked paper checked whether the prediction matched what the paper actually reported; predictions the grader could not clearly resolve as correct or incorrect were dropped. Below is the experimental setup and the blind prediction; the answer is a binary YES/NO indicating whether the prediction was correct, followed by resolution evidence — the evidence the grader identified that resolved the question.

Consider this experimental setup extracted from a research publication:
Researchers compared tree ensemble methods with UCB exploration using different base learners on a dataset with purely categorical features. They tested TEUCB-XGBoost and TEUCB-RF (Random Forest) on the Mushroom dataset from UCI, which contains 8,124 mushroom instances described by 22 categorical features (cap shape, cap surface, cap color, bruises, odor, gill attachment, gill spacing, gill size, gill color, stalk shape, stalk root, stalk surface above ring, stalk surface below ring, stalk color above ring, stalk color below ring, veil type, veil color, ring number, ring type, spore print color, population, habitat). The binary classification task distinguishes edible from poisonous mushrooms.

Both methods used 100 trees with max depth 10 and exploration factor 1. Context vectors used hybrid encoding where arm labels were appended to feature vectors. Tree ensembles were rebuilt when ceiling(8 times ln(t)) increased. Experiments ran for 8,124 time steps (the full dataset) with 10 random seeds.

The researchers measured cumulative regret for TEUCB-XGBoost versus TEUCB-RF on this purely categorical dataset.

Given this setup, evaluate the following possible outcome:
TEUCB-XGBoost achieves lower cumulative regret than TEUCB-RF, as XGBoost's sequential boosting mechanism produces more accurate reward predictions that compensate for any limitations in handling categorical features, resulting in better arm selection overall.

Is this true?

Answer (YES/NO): NO